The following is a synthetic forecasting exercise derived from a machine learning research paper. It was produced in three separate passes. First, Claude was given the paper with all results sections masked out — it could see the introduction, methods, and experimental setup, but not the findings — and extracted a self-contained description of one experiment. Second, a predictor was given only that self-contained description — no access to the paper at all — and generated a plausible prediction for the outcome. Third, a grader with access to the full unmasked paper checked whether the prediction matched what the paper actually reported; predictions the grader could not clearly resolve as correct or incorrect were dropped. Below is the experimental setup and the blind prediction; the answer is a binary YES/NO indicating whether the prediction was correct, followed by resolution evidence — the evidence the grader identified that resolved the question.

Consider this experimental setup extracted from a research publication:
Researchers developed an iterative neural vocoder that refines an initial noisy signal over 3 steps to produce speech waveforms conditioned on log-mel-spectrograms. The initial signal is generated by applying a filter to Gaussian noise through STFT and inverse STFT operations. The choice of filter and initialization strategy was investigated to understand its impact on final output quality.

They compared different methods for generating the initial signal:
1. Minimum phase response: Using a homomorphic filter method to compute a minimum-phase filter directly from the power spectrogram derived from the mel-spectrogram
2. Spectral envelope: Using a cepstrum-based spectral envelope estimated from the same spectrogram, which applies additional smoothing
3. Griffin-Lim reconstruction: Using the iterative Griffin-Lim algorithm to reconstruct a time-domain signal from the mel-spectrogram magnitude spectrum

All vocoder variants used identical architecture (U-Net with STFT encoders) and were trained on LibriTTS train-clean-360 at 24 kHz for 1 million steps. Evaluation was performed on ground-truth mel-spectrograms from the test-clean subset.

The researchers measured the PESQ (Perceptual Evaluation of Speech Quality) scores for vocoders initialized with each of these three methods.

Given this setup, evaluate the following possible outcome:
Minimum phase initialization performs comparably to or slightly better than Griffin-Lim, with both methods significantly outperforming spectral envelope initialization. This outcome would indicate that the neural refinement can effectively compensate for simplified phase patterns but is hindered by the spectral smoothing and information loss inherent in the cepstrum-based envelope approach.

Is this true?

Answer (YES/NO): YES